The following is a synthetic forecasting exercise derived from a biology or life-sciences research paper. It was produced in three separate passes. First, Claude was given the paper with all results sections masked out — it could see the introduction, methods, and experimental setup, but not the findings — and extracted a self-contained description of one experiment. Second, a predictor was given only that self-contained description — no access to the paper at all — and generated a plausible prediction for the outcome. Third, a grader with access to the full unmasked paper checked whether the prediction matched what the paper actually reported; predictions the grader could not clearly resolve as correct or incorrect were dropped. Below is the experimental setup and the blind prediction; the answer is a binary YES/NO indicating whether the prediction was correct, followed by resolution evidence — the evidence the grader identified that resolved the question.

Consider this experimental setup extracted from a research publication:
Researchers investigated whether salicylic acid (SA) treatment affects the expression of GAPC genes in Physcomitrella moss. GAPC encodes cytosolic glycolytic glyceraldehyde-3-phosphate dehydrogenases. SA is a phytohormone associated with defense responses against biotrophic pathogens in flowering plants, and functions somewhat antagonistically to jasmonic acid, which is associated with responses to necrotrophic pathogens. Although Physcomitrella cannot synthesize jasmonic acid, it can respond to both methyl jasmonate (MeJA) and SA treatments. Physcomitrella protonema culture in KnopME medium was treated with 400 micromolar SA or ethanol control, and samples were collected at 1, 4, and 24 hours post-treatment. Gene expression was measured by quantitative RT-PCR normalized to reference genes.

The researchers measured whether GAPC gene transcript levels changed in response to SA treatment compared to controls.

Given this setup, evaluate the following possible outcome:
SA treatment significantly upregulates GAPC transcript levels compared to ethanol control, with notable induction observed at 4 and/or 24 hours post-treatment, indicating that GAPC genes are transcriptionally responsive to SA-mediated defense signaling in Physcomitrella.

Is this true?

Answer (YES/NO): NO